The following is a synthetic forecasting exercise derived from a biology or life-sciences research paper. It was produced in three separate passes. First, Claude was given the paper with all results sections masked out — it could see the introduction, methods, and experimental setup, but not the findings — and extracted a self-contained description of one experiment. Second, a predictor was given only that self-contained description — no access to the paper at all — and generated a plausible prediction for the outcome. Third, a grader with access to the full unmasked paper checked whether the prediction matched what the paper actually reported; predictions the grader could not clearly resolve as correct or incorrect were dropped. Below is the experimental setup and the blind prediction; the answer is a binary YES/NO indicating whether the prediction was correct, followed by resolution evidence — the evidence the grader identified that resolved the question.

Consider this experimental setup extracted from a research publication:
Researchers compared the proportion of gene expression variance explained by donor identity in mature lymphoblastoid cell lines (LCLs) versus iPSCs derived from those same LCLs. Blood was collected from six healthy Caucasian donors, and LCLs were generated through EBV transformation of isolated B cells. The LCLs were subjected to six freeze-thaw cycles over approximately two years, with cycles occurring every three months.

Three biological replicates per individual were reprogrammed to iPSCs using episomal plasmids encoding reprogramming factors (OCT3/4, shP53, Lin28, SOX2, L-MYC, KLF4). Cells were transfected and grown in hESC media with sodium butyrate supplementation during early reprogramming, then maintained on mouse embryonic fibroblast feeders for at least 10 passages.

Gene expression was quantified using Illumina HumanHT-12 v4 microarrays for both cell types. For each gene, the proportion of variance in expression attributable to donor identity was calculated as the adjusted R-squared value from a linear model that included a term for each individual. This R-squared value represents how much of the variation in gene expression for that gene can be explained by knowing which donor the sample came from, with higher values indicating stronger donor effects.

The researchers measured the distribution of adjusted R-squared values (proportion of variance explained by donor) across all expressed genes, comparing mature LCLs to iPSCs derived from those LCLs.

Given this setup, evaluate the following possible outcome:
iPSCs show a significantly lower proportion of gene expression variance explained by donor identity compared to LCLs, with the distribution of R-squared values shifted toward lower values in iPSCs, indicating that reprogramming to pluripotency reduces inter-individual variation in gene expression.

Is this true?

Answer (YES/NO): NO